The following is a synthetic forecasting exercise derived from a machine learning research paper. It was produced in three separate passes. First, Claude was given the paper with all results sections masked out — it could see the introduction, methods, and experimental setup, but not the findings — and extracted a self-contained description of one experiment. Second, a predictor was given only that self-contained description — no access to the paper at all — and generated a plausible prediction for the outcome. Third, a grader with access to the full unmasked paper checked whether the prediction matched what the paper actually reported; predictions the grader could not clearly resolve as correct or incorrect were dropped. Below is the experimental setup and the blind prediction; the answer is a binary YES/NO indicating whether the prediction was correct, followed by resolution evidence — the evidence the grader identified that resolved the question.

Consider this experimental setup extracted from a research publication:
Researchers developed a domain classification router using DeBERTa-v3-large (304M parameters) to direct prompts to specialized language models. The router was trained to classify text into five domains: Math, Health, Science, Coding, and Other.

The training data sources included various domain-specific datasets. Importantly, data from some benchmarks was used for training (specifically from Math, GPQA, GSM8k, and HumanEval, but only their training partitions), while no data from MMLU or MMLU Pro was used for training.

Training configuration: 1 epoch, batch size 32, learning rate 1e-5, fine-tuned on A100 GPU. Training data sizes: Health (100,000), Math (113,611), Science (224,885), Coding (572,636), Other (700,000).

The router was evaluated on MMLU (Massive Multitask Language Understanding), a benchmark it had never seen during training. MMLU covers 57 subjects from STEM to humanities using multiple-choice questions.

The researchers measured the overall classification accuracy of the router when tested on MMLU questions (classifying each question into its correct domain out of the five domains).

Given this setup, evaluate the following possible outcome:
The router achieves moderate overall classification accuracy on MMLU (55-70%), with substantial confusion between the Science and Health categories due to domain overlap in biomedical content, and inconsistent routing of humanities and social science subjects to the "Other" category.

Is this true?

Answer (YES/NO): NO